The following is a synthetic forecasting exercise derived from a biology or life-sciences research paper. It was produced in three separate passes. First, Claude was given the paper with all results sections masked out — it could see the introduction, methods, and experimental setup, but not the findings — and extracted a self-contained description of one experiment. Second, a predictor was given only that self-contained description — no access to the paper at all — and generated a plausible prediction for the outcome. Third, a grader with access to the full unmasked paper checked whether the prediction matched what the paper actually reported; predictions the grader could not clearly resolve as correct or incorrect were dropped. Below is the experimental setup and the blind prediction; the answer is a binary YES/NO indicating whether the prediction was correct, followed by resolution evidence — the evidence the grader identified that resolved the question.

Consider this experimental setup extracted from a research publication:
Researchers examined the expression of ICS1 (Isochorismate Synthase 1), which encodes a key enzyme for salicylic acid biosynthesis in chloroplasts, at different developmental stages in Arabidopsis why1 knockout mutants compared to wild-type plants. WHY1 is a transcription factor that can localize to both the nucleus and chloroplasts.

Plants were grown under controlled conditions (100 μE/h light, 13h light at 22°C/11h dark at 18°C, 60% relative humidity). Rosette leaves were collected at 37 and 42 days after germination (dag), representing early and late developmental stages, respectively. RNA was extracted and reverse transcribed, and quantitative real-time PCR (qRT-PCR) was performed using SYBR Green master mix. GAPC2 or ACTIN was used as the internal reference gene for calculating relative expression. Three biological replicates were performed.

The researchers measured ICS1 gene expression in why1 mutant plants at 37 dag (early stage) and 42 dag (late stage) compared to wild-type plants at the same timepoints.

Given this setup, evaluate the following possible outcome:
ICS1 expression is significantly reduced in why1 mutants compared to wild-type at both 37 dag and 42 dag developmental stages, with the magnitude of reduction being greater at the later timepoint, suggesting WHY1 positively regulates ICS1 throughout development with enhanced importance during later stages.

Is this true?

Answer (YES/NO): NO